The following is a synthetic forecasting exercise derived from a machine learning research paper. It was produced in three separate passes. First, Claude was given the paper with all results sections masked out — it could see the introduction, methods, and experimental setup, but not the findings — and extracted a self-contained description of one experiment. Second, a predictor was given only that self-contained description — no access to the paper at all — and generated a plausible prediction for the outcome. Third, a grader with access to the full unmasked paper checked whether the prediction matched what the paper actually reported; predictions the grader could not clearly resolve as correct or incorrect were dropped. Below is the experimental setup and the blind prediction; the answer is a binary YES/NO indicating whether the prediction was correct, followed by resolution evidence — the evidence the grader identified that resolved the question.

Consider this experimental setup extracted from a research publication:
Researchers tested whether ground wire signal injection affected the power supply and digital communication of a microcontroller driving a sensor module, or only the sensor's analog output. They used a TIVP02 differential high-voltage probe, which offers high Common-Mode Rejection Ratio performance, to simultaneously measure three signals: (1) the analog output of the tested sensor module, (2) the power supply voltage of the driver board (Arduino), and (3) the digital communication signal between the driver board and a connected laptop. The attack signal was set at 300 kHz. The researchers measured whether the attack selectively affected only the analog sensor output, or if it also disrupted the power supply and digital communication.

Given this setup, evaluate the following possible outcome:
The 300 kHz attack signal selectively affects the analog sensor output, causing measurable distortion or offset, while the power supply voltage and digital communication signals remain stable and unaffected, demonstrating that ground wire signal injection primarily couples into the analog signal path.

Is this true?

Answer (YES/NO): YES